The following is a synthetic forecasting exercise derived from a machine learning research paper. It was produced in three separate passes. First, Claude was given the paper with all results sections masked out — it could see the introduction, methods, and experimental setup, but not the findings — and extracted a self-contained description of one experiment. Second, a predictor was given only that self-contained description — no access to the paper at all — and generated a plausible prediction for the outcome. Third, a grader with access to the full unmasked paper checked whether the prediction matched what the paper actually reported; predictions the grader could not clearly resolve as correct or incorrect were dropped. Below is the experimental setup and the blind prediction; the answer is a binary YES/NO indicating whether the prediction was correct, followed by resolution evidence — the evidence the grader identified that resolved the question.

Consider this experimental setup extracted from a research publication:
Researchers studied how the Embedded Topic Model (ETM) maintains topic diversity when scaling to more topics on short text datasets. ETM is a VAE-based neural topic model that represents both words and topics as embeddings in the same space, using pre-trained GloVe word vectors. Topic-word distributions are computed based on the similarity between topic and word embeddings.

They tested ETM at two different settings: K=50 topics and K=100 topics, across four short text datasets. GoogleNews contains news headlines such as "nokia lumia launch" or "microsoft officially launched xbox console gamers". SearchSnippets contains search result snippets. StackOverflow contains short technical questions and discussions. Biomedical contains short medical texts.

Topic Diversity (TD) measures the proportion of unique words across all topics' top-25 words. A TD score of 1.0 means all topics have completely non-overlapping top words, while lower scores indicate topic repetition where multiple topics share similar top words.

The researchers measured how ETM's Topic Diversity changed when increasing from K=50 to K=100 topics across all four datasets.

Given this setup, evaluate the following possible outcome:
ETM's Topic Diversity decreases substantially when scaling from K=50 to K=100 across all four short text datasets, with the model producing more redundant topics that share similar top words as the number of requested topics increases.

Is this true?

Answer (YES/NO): YES